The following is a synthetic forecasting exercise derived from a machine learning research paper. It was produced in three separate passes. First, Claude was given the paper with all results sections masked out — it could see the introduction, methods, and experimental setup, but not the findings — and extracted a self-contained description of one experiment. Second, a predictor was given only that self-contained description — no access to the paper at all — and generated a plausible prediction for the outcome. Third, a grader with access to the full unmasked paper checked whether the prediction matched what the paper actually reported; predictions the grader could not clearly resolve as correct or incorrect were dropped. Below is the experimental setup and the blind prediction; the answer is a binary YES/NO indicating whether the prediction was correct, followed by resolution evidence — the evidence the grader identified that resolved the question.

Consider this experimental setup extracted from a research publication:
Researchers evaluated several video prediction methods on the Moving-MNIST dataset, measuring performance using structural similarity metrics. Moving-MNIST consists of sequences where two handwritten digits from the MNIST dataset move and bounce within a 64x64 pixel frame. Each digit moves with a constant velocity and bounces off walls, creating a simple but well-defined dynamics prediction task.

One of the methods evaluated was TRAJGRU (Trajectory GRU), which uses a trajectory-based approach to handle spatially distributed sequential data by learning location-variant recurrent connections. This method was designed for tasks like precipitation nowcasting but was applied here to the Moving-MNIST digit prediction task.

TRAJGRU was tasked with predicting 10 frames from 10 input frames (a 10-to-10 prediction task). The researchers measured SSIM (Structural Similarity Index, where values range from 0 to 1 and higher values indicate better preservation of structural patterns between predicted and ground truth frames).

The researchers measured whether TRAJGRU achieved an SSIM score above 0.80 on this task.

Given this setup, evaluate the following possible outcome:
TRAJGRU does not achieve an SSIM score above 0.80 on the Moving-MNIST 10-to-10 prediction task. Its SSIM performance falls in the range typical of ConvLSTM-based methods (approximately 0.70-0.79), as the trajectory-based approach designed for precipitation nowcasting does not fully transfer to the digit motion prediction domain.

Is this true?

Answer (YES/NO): YES